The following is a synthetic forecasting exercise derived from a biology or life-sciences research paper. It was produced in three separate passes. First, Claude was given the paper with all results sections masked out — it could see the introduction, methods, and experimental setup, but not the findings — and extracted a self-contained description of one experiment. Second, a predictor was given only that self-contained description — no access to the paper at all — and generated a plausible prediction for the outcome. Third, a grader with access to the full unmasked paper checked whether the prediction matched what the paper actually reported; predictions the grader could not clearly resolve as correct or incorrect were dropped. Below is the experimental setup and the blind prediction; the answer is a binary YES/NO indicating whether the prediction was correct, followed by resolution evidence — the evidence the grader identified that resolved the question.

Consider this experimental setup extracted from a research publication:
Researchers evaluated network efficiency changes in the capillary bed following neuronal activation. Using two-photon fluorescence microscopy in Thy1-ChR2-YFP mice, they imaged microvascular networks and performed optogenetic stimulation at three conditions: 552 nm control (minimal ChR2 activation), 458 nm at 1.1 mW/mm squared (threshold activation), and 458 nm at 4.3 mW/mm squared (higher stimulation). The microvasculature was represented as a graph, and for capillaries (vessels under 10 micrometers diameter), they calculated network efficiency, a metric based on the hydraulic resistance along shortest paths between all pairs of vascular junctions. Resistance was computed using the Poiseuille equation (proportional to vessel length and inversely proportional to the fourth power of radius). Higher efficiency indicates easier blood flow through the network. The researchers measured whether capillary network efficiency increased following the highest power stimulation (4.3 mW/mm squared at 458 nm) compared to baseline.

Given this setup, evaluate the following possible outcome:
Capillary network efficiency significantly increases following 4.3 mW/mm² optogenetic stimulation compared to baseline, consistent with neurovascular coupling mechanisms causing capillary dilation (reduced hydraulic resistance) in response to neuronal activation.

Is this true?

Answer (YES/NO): YES